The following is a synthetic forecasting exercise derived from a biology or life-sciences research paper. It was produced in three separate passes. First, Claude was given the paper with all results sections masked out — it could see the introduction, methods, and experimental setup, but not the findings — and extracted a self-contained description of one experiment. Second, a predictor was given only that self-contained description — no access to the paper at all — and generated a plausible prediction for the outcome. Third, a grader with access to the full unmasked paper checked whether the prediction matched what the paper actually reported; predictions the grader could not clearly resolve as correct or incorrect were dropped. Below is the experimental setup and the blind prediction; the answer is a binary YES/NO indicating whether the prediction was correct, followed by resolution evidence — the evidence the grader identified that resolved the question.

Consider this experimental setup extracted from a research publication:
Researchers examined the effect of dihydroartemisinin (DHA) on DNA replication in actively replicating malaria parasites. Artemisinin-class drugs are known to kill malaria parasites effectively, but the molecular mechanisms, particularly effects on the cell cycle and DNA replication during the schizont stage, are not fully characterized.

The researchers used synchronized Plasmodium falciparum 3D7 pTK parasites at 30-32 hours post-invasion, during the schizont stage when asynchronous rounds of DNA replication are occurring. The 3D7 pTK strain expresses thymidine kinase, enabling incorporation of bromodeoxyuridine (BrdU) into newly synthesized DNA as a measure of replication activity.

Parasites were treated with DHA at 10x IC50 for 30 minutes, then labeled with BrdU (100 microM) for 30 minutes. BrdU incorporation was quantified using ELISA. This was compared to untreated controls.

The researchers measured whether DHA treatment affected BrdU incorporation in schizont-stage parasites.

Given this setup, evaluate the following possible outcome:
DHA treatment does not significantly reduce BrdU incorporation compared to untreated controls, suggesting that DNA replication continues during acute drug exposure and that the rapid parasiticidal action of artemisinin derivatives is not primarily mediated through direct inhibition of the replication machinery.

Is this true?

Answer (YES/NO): NO